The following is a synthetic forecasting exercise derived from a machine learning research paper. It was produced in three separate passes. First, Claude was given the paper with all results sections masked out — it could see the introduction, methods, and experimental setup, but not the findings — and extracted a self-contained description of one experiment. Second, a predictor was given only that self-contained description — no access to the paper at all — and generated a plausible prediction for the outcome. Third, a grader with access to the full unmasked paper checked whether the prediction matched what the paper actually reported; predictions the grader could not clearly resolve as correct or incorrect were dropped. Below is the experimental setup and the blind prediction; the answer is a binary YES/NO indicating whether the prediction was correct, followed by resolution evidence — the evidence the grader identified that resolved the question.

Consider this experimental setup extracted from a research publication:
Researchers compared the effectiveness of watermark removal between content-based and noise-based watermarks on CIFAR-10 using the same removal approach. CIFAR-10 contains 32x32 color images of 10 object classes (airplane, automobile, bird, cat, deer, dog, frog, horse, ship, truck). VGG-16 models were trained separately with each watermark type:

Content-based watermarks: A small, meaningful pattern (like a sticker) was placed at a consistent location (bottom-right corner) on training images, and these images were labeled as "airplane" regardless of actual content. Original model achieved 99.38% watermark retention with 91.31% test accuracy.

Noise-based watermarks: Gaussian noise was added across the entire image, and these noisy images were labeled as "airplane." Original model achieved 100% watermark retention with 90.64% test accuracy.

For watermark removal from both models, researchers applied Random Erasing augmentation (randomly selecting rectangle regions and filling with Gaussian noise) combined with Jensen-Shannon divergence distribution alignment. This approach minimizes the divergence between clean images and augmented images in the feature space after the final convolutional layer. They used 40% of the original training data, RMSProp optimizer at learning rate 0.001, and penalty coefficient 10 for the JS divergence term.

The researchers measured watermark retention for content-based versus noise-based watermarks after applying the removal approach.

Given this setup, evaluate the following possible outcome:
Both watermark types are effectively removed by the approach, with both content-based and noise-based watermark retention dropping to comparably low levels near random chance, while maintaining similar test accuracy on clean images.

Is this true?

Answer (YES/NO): NO